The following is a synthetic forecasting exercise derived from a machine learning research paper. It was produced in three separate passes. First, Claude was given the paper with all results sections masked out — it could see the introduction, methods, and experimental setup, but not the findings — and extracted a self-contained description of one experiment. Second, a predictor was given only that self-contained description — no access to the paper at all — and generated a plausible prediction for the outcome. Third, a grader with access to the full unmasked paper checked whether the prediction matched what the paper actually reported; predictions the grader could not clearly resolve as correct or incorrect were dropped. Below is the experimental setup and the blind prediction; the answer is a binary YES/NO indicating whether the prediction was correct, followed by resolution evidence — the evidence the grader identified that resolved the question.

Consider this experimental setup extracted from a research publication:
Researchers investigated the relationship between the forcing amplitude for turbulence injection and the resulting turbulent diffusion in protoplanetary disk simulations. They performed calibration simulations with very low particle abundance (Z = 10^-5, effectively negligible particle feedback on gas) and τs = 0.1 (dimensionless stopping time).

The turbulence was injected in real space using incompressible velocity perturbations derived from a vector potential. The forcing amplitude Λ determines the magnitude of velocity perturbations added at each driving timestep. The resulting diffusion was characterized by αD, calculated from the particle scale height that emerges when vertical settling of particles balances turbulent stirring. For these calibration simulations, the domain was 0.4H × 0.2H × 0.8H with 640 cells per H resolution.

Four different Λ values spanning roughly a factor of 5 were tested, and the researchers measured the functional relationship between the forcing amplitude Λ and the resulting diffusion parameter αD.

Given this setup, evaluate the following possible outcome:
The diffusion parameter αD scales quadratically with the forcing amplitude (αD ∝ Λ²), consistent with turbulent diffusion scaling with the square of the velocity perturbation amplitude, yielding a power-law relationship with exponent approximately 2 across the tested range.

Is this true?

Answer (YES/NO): NO